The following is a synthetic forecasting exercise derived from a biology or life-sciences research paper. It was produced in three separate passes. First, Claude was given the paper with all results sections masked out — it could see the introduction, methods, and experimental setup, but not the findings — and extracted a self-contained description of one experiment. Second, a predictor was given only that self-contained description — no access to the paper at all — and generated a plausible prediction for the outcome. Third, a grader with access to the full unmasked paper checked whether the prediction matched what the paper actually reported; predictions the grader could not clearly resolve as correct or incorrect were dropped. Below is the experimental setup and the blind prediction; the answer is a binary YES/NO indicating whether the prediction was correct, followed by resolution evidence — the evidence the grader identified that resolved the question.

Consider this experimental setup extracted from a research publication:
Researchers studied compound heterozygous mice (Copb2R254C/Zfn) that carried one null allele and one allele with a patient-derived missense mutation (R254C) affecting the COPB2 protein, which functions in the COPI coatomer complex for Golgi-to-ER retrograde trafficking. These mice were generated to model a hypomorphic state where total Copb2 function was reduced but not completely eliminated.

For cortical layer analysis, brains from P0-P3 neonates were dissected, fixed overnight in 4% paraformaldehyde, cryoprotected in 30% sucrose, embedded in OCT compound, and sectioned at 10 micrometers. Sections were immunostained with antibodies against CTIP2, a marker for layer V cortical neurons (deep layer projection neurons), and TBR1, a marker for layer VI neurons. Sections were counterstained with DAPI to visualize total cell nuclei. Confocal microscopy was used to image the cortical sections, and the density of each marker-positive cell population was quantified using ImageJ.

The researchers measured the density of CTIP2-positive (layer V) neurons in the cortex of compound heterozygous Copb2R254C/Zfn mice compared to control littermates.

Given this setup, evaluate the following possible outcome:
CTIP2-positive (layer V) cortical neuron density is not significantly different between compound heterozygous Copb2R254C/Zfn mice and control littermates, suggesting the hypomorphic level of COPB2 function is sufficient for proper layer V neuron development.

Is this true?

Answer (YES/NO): NO